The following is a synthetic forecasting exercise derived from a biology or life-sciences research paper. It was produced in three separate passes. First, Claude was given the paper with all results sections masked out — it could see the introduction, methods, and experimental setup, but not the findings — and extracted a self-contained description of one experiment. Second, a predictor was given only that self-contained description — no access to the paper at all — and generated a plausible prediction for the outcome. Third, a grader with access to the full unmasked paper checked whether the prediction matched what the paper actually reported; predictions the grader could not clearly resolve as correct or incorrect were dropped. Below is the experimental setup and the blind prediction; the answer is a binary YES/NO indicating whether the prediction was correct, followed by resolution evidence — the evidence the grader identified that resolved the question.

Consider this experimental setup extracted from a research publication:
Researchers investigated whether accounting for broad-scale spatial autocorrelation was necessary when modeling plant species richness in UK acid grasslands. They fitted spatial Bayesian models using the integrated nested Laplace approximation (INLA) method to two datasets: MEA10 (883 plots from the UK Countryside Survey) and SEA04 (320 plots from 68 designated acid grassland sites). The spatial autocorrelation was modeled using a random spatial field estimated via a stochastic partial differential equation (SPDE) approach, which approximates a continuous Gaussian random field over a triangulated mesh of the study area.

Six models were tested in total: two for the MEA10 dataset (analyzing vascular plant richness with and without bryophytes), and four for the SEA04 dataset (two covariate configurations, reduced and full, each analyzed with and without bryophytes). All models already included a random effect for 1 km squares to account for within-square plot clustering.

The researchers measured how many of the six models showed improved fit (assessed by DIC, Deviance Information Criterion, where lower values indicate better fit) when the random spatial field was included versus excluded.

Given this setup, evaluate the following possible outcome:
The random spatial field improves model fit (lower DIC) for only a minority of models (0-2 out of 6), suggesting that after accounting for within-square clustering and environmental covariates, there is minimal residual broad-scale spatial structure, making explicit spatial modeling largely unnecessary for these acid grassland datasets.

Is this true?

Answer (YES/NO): NO